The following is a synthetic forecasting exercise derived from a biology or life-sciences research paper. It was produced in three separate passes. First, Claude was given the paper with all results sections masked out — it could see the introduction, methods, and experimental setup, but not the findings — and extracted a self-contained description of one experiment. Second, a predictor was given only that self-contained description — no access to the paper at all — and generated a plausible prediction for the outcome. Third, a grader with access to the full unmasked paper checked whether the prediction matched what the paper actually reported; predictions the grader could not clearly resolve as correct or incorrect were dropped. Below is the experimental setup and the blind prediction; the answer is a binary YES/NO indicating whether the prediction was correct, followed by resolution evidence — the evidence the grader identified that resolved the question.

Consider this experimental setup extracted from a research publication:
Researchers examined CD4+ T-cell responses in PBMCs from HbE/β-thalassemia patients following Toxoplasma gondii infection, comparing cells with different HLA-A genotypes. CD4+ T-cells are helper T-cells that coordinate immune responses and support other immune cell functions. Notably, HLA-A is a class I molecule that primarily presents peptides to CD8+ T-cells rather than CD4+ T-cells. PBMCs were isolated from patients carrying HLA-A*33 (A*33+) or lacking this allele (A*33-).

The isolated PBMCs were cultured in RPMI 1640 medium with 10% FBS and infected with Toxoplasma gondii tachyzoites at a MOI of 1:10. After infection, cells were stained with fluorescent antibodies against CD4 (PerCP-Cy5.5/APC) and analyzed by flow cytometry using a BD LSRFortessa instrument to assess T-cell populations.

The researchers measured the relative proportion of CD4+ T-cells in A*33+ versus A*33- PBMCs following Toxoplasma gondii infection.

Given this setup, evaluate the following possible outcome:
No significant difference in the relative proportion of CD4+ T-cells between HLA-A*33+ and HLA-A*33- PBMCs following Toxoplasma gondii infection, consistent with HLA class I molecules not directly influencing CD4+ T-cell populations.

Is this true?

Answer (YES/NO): NO